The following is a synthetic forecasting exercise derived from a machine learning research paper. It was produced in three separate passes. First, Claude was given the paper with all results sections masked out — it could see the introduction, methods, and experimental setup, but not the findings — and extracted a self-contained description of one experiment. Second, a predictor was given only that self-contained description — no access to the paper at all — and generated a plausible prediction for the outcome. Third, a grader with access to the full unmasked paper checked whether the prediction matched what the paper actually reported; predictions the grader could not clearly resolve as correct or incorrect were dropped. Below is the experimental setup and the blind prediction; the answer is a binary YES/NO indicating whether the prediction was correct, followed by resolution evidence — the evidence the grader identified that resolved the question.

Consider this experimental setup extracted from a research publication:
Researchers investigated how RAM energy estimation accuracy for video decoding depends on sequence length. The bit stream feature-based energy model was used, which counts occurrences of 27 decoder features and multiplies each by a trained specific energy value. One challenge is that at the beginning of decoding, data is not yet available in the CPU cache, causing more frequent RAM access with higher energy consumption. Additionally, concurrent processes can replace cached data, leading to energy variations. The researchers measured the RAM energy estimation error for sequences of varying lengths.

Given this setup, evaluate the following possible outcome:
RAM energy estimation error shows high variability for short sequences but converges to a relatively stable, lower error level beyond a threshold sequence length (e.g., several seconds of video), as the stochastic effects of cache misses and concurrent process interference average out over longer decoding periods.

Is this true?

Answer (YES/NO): NO